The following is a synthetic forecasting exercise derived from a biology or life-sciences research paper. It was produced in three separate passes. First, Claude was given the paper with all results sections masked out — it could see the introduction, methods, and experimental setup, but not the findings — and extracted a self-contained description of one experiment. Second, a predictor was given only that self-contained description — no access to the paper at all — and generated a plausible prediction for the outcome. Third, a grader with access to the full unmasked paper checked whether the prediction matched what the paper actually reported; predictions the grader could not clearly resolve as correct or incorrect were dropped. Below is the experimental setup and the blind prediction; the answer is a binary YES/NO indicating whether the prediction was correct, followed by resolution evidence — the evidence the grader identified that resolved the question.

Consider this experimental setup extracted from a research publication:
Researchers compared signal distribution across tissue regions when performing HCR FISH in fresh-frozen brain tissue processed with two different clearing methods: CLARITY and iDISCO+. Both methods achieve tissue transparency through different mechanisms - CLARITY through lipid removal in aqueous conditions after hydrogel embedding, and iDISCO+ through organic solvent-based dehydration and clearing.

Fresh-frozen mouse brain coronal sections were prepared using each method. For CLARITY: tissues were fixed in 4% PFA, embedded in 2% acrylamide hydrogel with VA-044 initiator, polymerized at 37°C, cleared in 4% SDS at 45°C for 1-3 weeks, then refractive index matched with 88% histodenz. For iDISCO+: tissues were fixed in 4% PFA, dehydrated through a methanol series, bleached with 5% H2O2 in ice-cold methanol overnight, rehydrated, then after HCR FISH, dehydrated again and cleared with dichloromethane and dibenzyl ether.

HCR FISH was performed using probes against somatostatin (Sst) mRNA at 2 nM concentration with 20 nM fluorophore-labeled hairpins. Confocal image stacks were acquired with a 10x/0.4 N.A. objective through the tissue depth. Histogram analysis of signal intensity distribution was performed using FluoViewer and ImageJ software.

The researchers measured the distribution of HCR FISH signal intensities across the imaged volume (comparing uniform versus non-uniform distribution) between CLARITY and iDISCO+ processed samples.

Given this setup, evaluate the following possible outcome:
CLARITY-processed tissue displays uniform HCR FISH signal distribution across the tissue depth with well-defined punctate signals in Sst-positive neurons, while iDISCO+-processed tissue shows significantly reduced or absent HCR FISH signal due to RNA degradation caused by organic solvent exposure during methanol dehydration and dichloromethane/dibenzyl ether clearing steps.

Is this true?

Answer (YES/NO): NO